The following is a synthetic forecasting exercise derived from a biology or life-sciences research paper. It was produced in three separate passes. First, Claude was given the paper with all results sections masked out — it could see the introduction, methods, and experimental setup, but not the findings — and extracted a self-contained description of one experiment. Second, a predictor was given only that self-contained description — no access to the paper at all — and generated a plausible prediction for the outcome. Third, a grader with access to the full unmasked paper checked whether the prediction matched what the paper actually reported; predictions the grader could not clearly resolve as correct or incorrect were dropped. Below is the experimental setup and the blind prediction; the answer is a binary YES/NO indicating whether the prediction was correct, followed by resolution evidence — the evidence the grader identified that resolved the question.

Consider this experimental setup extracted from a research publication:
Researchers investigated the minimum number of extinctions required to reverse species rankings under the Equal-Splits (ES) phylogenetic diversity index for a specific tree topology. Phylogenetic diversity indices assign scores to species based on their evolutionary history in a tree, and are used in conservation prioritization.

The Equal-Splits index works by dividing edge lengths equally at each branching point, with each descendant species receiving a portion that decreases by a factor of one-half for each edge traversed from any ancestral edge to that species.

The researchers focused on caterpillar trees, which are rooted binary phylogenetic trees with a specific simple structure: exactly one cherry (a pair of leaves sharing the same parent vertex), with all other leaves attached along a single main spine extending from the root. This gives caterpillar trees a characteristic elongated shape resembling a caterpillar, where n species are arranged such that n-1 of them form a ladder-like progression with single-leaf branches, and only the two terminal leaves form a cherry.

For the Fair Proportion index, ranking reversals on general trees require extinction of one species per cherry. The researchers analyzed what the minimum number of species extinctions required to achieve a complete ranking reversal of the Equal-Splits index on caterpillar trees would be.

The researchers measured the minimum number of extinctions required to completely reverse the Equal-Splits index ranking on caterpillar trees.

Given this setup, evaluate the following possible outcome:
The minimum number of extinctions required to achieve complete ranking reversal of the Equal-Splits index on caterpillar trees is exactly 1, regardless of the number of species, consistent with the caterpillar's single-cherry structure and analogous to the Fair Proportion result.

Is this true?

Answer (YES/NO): NO